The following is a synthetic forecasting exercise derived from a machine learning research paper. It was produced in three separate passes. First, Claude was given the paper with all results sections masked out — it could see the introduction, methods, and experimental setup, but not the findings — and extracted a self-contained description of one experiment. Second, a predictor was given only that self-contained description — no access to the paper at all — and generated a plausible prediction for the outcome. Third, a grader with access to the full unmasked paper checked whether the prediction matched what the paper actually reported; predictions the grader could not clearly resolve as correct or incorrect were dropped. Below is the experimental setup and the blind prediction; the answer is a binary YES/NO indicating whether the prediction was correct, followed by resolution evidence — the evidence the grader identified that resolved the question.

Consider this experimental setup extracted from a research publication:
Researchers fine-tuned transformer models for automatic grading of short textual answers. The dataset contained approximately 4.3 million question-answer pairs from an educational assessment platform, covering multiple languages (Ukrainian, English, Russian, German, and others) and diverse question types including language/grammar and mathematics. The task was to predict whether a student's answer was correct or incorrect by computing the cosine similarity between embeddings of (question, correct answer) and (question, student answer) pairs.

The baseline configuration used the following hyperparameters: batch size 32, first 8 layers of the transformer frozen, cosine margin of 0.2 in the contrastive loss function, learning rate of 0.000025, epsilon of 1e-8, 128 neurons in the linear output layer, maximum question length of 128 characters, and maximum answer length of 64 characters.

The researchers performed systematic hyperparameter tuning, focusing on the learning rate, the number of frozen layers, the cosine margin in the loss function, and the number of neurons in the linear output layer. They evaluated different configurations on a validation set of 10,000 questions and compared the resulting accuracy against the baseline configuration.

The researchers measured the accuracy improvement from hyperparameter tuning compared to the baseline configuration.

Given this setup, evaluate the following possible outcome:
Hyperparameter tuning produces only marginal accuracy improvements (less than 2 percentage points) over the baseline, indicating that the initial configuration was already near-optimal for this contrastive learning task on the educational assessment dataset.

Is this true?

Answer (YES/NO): YES